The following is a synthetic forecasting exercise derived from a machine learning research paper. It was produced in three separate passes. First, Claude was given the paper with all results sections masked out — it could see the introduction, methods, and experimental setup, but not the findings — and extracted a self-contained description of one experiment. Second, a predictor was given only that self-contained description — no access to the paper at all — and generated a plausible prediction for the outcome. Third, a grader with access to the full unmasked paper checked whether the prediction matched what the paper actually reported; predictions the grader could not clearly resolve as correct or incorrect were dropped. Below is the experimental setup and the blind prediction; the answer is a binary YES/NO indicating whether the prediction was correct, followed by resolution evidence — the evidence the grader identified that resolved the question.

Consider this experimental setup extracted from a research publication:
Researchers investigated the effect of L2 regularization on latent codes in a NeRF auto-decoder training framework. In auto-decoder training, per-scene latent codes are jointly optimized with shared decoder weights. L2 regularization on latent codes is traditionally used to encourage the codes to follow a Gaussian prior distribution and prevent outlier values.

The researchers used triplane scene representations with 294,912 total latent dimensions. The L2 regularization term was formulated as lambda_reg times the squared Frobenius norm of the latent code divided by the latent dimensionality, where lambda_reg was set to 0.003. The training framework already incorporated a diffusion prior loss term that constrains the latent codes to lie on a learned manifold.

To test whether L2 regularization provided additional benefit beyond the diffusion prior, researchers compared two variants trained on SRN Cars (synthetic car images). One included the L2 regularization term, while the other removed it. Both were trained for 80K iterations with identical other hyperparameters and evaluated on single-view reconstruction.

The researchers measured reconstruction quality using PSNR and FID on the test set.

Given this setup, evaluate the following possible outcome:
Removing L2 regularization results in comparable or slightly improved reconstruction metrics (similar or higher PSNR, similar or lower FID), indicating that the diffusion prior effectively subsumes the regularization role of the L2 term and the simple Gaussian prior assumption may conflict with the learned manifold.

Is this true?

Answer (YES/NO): NO